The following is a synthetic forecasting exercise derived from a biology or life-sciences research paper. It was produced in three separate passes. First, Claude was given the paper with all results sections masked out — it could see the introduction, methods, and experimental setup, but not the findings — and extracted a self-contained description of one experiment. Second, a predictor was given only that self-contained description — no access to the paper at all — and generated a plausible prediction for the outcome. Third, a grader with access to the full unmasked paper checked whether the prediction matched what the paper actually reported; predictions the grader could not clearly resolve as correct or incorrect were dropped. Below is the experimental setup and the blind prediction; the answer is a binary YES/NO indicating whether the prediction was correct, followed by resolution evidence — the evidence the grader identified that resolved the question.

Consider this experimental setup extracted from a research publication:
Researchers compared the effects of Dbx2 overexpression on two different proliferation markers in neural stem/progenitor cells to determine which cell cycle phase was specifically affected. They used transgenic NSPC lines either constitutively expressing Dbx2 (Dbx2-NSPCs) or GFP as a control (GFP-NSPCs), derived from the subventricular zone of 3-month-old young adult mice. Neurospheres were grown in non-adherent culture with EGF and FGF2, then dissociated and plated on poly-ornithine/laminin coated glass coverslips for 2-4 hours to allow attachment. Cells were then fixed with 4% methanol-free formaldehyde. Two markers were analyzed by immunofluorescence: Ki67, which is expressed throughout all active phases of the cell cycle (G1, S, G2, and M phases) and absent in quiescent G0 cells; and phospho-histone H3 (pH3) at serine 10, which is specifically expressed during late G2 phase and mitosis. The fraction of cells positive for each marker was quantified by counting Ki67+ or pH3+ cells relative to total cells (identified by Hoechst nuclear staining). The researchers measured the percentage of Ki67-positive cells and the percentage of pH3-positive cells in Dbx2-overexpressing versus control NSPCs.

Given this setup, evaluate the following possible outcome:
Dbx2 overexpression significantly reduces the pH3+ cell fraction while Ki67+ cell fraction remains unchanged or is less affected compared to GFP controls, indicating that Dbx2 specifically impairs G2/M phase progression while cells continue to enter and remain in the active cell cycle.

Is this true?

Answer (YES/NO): YES